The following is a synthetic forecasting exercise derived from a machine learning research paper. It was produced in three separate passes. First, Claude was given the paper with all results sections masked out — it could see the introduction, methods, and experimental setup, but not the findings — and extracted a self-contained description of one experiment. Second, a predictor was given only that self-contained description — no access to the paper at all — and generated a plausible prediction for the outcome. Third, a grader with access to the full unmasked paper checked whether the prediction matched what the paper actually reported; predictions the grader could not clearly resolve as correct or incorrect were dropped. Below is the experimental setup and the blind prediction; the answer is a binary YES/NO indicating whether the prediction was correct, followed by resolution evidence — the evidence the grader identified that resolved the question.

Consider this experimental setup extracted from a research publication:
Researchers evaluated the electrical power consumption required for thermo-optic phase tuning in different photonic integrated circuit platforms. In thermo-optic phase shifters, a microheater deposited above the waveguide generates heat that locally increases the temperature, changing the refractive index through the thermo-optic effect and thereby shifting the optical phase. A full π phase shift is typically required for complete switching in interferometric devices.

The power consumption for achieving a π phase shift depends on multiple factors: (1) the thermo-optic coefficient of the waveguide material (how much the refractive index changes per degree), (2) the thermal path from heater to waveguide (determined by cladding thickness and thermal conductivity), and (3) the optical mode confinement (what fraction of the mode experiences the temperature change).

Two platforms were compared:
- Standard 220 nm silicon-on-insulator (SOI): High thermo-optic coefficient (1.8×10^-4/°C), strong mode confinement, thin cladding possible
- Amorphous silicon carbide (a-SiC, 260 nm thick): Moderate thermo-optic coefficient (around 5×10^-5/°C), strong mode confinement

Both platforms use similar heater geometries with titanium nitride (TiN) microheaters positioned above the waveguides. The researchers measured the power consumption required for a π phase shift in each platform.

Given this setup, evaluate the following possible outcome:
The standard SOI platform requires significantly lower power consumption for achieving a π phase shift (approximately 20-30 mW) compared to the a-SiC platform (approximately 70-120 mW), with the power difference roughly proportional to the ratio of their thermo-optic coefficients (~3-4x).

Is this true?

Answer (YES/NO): NO